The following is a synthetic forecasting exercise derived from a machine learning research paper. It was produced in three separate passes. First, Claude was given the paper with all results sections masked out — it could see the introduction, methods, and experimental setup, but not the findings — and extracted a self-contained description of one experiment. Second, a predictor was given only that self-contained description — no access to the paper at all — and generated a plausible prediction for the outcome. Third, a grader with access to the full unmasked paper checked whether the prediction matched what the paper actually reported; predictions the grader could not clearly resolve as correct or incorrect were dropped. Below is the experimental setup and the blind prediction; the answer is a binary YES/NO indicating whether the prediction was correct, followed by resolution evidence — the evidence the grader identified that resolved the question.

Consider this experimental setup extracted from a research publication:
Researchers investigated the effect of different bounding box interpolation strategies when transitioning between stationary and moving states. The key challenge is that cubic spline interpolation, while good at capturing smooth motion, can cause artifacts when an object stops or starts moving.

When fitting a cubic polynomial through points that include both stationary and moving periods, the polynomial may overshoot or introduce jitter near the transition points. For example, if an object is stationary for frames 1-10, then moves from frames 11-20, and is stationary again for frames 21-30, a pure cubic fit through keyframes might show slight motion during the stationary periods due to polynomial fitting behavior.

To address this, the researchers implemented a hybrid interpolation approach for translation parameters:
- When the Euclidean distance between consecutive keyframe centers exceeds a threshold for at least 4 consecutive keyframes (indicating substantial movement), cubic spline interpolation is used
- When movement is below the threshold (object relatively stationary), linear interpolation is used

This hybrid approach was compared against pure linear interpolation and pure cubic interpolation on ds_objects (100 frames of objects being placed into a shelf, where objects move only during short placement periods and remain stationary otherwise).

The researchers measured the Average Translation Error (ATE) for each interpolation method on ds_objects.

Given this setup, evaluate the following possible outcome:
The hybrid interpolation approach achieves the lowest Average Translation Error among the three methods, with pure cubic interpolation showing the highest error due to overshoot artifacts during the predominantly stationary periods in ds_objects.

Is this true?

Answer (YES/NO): NO